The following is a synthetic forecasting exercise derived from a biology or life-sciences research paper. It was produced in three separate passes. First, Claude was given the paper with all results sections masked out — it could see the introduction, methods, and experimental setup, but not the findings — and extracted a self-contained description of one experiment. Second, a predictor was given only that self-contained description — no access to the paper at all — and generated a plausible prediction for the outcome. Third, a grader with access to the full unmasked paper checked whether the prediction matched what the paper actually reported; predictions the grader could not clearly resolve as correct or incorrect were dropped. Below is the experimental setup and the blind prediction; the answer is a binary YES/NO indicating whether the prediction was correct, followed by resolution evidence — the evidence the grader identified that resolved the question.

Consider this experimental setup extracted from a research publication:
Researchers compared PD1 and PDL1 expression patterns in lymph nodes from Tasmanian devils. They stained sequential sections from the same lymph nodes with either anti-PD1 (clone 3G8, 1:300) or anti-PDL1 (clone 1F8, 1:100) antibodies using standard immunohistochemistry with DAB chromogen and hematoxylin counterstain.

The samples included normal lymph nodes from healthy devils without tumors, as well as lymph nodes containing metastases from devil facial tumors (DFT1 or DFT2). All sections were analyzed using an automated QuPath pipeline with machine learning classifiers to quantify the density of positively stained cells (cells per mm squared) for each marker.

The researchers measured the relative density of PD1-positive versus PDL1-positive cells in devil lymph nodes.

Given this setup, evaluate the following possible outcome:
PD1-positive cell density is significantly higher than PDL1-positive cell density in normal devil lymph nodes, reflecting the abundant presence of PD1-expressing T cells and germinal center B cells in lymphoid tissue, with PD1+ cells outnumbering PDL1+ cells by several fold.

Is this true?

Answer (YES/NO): YES